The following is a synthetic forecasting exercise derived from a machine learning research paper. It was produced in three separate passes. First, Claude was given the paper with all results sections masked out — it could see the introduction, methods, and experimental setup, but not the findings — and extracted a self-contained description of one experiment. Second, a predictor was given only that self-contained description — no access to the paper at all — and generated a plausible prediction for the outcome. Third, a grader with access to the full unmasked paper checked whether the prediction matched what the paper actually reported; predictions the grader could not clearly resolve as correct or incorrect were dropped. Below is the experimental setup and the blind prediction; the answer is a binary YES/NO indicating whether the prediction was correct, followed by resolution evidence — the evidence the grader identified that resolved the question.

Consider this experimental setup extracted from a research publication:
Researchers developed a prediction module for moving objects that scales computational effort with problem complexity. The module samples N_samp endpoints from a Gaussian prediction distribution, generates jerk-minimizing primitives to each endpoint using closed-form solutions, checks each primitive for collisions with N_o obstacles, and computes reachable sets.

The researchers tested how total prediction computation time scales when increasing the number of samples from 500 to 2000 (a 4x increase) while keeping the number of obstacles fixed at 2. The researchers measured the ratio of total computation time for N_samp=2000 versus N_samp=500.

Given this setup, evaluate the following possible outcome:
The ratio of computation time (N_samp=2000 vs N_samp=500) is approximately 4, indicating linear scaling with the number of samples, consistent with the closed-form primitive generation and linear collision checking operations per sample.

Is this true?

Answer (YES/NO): NO